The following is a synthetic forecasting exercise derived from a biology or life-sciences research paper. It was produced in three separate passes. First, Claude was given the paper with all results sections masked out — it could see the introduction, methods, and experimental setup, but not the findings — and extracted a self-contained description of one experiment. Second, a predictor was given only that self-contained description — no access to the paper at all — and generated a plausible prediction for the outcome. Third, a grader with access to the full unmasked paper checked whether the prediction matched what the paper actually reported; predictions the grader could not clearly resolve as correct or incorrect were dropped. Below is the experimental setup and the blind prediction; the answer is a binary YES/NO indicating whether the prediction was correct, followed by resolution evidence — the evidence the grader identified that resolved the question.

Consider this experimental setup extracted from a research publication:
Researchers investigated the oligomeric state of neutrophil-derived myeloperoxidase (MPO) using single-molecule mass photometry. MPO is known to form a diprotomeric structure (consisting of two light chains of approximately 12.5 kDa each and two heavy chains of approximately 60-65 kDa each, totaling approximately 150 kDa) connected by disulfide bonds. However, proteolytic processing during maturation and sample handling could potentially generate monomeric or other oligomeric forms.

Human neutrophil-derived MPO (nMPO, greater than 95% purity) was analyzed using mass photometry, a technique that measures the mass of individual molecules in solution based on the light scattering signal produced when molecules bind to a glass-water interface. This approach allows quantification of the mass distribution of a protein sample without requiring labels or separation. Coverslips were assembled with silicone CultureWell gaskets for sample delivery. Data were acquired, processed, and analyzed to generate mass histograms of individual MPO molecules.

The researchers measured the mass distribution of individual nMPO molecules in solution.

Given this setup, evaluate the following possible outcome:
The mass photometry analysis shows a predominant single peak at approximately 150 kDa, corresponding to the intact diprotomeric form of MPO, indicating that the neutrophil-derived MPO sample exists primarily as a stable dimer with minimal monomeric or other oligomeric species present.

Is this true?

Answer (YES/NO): NO